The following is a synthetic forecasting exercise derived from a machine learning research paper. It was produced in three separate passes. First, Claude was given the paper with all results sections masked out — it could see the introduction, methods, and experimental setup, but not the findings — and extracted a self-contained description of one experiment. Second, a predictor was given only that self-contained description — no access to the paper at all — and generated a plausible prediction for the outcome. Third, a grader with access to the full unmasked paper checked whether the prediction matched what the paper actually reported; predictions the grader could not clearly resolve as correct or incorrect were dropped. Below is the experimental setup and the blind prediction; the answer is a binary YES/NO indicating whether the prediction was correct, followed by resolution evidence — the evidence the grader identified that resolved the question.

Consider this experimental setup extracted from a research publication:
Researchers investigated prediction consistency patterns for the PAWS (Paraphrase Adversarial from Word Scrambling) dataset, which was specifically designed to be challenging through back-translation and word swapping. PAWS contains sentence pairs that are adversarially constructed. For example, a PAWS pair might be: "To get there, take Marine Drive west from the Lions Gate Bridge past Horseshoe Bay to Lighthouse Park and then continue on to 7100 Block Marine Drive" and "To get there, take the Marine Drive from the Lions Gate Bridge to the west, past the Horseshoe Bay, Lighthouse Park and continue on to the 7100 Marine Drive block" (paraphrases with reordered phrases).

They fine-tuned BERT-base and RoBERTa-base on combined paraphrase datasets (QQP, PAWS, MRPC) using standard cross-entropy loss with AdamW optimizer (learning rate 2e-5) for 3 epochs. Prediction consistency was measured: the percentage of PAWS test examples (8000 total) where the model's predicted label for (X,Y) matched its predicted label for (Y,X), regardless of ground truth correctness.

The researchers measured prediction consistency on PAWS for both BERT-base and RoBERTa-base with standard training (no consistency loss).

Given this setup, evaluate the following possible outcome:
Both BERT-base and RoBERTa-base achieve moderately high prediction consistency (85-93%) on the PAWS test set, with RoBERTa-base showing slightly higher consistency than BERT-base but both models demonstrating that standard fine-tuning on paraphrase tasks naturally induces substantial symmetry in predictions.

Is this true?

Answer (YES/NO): NO